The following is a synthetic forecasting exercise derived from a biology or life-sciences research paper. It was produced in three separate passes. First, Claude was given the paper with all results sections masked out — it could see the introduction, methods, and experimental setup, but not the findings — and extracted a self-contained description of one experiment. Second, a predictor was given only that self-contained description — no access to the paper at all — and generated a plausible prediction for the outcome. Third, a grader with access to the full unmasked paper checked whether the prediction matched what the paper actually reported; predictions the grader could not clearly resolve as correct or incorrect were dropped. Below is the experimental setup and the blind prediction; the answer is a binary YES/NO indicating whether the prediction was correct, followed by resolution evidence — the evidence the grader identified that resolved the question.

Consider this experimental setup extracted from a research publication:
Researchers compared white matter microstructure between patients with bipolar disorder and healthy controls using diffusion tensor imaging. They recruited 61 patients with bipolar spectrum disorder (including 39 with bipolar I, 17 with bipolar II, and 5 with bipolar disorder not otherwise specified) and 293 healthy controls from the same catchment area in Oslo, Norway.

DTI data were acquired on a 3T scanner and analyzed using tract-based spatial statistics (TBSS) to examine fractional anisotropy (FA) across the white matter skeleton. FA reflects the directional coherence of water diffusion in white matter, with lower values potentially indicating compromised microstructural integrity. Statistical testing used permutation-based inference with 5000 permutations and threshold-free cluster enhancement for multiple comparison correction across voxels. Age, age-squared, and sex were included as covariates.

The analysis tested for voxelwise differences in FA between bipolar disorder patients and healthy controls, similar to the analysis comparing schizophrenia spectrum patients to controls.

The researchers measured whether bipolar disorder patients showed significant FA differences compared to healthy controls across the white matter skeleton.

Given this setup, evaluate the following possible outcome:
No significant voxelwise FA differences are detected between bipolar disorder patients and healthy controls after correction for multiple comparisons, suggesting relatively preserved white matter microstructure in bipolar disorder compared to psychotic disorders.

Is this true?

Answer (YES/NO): YES